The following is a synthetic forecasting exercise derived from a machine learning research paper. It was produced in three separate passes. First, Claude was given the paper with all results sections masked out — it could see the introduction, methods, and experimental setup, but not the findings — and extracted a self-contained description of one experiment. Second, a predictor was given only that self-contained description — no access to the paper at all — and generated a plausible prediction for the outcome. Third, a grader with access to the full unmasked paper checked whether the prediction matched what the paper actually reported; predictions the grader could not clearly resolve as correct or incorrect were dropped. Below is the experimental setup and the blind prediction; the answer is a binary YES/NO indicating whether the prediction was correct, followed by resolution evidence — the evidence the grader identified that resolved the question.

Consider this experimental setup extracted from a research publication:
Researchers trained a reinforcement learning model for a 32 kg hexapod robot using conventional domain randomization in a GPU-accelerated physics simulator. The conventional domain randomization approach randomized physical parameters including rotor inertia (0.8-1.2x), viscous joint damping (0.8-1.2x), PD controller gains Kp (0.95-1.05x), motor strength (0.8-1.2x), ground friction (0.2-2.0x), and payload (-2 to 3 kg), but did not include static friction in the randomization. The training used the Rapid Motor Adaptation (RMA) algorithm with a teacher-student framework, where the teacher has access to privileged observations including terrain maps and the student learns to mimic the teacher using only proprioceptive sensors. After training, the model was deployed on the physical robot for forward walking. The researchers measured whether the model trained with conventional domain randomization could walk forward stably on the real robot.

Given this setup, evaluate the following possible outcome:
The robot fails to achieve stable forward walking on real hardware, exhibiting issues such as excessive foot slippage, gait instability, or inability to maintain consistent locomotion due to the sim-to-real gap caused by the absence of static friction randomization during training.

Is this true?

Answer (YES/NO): YES